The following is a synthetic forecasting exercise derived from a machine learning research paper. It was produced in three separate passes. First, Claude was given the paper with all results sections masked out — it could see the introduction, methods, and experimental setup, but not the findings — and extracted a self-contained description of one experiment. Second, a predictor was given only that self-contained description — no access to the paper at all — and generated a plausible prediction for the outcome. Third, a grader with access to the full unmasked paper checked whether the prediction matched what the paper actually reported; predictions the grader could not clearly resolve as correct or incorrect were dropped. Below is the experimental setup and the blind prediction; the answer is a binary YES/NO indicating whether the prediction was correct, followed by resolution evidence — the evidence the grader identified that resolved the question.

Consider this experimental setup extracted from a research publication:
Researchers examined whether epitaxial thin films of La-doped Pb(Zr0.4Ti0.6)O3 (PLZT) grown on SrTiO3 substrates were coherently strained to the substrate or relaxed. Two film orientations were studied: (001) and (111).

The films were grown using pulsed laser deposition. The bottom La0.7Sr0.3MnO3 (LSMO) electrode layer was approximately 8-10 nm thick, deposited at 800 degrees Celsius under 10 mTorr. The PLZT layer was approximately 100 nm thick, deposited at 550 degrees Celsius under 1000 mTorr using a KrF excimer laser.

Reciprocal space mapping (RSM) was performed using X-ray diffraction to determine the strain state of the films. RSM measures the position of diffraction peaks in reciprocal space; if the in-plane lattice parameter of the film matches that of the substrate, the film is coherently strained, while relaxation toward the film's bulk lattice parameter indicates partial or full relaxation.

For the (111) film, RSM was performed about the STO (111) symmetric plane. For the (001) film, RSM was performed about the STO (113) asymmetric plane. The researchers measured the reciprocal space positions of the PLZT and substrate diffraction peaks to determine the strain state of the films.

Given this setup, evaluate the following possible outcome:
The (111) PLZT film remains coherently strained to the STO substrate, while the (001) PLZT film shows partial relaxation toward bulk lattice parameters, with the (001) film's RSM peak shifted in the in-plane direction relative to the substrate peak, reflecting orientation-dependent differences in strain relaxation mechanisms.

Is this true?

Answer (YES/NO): NO